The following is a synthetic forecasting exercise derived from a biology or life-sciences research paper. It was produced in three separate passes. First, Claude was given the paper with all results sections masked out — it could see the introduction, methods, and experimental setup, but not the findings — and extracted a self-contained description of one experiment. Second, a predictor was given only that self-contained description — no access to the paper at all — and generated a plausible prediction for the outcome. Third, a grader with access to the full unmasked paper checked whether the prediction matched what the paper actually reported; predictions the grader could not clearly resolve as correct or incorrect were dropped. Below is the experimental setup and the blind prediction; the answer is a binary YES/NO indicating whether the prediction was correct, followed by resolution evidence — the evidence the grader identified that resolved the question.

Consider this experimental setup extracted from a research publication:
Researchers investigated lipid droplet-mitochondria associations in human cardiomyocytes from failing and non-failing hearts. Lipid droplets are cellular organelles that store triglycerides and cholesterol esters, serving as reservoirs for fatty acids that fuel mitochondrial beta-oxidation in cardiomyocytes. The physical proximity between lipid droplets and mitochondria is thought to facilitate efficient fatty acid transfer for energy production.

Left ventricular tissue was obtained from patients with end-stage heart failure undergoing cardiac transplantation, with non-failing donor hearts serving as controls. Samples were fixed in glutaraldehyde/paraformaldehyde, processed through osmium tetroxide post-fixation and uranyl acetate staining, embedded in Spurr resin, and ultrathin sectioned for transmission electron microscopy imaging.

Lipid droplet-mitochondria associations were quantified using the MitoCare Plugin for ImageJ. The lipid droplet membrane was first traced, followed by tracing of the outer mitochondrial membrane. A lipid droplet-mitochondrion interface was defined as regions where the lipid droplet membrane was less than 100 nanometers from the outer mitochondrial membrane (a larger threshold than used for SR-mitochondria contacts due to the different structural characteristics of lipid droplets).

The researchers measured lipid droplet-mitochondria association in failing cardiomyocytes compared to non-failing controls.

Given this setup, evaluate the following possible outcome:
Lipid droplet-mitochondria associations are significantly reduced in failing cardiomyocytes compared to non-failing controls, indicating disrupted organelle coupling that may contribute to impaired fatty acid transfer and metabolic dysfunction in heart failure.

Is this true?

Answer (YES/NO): YES